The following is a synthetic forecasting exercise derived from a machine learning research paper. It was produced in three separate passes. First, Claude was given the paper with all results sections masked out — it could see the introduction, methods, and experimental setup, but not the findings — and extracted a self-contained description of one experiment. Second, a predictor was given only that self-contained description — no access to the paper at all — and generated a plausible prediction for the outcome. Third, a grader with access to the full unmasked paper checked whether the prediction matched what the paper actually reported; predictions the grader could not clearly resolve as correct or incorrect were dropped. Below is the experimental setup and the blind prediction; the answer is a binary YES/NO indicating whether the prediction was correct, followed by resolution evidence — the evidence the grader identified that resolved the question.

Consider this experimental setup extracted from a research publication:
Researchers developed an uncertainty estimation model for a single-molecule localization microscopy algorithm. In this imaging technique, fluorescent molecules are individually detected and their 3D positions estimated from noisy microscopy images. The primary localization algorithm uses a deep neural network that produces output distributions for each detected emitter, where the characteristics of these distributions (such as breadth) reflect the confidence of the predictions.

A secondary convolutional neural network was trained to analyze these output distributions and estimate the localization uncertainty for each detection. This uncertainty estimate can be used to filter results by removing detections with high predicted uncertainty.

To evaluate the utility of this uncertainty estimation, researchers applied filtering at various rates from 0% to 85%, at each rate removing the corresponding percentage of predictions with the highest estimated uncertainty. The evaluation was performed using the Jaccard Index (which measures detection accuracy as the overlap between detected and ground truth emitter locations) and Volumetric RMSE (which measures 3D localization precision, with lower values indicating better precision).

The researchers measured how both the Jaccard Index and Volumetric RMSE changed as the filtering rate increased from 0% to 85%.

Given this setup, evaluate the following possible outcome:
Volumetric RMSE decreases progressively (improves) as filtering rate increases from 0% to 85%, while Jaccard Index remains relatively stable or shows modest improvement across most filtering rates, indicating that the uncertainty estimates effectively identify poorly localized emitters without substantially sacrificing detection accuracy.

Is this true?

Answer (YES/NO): NO